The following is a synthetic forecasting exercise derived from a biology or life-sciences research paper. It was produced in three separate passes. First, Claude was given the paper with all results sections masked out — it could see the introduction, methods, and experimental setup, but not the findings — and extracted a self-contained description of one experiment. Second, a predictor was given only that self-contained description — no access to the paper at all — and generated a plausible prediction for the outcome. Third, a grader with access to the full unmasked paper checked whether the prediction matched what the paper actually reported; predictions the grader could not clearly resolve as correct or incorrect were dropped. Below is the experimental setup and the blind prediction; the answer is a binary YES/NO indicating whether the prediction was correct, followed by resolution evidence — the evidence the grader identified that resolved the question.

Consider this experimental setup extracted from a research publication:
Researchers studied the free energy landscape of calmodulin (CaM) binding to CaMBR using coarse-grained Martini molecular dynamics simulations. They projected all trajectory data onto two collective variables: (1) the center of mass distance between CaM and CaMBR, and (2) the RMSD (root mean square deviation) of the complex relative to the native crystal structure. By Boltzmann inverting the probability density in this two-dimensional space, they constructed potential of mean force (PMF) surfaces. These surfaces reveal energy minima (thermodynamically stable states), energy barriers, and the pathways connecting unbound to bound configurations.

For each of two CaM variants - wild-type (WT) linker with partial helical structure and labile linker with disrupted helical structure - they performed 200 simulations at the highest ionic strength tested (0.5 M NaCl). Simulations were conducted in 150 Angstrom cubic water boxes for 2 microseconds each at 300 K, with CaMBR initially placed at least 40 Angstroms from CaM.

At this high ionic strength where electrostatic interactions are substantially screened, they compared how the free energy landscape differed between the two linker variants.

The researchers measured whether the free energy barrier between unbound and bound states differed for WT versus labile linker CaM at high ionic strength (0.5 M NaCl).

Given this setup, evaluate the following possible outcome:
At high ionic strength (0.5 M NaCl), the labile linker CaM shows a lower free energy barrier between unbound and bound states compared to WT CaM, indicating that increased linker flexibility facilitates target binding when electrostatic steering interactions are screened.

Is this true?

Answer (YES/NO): NO